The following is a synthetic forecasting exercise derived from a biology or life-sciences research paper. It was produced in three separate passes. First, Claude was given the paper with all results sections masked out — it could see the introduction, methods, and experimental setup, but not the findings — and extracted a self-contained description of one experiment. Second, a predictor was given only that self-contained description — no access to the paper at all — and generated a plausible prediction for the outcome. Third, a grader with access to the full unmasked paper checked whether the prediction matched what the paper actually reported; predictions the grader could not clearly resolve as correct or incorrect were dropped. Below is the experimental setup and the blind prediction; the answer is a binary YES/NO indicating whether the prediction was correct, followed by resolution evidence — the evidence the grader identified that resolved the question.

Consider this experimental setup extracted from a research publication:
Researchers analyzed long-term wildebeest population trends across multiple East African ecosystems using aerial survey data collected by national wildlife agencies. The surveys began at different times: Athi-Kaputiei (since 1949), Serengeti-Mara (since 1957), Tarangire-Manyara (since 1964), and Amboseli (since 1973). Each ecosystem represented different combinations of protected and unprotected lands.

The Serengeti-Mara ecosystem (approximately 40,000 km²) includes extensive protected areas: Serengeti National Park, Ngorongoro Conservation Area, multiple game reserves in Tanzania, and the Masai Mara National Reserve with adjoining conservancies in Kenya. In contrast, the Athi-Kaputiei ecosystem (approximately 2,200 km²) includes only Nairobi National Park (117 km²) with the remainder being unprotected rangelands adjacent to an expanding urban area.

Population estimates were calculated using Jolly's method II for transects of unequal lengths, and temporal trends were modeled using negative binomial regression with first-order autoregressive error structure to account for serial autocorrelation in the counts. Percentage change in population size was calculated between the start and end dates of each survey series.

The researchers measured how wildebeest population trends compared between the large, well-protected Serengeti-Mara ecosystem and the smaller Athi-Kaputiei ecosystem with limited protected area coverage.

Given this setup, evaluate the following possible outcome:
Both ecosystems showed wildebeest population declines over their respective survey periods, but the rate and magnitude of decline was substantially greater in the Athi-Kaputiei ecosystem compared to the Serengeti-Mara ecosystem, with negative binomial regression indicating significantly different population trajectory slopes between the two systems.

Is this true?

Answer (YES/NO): NO